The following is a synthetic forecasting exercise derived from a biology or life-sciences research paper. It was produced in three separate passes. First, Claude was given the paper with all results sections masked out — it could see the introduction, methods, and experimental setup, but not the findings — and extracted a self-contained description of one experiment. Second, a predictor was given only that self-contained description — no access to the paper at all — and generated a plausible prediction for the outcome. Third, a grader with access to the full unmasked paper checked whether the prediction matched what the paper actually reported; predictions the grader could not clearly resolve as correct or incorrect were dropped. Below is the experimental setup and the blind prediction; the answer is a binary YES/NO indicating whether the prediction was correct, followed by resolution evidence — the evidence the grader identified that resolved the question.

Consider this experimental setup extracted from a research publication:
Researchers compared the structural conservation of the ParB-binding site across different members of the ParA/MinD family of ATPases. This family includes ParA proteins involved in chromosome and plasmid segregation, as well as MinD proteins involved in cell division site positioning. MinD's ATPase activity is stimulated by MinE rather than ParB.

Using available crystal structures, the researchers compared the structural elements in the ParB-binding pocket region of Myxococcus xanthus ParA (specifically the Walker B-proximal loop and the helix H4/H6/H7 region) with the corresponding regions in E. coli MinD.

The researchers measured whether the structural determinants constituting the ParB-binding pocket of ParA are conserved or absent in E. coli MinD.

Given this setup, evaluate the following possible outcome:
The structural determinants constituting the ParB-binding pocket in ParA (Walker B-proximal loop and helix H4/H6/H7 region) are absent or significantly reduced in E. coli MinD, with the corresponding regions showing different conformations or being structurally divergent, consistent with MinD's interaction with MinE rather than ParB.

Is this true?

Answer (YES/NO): YES